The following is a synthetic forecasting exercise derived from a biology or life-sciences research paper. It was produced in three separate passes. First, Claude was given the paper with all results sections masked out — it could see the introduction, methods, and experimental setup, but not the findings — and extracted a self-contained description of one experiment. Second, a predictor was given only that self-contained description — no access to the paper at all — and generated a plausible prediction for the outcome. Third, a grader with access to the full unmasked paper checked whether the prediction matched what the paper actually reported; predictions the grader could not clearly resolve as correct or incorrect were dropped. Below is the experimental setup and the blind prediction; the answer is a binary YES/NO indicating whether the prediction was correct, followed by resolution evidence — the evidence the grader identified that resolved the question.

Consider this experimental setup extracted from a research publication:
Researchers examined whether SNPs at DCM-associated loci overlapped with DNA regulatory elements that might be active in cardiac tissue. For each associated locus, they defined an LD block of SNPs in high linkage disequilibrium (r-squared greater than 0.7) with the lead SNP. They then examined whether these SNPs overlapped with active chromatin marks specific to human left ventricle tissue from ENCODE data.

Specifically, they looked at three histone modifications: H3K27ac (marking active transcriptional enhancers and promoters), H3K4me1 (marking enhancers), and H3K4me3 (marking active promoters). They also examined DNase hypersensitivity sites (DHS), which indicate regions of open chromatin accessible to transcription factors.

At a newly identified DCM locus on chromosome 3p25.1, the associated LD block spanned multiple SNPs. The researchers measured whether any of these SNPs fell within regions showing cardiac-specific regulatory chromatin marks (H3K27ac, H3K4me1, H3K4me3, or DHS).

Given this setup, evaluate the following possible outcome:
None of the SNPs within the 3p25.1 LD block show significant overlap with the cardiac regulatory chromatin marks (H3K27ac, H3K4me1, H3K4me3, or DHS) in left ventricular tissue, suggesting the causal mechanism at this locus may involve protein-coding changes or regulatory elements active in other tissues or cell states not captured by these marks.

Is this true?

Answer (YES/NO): NO